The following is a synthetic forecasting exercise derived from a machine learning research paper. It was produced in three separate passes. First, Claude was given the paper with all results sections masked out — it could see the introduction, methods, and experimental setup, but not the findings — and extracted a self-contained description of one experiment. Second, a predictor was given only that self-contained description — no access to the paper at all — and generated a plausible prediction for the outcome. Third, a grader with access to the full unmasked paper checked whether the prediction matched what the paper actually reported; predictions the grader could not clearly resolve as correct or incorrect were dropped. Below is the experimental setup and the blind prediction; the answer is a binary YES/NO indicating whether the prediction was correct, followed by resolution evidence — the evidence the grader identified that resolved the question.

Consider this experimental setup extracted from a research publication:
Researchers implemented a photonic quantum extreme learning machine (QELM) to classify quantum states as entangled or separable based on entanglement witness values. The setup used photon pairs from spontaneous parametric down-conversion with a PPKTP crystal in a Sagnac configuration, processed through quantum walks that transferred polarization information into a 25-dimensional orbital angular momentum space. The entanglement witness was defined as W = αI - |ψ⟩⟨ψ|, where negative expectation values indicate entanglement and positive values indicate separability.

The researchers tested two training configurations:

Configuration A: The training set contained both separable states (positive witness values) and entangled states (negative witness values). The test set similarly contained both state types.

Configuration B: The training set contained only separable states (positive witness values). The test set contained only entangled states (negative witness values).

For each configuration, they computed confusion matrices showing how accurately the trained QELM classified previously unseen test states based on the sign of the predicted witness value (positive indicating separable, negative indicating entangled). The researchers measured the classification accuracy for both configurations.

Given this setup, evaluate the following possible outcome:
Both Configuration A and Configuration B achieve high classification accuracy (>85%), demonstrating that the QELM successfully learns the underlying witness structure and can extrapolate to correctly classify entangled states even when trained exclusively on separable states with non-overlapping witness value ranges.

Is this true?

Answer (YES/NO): NO